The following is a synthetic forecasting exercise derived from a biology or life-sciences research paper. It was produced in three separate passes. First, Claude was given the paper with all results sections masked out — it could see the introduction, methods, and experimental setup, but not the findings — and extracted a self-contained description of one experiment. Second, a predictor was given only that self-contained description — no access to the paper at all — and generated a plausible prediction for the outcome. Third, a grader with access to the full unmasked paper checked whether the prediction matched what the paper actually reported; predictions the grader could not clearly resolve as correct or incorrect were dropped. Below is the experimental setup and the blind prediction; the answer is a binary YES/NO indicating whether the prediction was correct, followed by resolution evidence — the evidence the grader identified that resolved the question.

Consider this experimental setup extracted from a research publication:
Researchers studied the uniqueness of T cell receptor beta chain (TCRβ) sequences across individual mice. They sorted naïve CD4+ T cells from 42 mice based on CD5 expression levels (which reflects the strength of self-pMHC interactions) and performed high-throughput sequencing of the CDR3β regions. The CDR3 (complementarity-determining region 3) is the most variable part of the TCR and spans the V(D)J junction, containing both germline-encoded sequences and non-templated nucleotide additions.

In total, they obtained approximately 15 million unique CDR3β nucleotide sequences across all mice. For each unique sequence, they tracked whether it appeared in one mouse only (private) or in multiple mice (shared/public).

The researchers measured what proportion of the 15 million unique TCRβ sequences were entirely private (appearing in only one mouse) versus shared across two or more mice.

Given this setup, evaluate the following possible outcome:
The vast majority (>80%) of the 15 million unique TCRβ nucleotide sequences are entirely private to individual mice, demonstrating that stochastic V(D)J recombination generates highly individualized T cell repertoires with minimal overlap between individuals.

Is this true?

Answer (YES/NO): NO